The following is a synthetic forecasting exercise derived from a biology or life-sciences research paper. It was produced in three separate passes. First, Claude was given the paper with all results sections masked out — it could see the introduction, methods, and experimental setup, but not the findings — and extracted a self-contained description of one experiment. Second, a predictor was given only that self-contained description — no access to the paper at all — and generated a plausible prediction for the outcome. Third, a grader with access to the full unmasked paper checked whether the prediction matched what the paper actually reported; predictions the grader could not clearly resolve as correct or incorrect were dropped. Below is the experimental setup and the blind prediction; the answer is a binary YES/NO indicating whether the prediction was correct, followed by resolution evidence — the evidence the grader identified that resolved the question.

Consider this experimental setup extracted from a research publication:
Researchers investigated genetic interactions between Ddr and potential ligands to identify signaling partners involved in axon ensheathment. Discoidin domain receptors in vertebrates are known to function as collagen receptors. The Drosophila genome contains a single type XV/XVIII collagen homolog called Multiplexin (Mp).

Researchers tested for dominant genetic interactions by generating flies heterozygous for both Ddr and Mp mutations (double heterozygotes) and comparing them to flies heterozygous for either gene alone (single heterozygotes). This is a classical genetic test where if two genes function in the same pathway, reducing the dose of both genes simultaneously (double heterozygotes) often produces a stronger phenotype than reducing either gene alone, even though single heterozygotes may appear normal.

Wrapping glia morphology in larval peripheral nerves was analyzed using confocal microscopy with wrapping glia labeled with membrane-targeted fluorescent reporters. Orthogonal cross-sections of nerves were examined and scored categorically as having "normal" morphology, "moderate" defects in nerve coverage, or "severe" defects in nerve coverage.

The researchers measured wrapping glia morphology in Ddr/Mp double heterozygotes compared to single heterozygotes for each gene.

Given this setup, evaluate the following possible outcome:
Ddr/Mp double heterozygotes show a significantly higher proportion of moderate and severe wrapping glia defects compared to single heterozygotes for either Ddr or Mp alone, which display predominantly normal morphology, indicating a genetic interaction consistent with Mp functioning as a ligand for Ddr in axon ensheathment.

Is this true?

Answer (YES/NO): YES